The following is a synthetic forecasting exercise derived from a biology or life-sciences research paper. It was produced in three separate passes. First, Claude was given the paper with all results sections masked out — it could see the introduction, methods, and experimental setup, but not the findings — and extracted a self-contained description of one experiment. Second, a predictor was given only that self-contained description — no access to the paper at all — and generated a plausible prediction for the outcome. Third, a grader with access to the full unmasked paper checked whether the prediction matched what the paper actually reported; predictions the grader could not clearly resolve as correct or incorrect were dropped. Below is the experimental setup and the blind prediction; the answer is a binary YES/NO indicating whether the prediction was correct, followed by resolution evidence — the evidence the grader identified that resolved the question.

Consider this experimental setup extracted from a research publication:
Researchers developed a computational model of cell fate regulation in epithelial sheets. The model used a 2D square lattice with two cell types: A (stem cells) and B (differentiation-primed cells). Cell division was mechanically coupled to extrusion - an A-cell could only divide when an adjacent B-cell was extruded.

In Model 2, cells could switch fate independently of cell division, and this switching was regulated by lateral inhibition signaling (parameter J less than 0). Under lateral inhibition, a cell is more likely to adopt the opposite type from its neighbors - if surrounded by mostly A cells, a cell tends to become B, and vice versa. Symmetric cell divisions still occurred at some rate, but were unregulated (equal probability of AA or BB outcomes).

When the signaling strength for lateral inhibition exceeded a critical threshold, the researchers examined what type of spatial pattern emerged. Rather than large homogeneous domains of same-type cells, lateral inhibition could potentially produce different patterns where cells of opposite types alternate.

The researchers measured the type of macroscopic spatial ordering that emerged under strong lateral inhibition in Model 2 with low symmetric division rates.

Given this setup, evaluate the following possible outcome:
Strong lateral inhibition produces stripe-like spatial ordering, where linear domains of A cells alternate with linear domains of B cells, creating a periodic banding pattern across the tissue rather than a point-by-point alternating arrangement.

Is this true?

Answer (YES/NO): NO